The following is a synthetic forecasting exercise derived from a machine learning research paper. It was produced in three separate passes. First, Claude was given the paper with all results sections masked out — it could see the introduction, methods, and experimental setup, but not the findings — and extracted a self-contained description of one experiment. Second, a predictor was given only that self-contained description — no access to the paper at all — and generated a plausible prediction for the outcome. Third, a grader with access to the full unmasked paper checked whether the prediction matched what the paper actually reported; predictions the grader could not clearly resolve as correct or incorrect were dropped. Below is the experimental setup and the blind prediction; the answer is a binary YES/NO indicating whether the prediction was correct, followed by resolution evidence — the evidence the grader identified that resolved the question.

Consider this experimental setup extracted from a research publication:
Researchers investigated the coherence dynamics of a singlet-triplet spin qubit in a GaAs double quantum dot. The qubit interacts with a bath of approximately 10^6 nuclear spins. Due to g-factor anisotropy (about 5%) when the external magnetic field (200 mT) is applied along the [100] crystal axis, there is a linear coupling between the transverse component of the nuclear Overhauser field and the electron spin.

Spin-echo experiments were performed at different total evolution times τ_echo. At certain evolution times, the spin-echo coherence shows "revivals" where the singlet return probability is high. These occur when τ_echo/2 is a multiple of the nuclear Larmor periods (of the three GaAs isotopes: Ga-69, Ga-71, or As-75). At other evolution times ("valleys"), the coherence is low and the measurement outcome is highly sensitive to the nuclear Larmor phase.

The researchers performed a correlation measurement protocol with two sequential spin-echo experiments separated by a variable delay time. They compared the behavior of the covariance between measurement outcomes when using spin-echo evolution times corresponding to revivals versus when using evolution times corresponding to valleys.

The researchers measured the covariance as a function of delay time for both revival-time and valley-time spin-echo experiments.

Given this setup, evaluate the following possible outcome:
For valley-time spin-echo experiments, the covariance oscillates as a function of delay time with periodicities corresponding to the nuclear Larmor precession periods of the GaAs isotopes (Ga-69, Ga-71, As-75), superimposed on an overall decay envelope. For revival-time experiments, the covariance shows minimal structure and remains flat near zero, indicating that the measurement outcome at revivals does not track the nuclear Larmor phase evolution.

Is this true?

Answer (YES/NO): YES